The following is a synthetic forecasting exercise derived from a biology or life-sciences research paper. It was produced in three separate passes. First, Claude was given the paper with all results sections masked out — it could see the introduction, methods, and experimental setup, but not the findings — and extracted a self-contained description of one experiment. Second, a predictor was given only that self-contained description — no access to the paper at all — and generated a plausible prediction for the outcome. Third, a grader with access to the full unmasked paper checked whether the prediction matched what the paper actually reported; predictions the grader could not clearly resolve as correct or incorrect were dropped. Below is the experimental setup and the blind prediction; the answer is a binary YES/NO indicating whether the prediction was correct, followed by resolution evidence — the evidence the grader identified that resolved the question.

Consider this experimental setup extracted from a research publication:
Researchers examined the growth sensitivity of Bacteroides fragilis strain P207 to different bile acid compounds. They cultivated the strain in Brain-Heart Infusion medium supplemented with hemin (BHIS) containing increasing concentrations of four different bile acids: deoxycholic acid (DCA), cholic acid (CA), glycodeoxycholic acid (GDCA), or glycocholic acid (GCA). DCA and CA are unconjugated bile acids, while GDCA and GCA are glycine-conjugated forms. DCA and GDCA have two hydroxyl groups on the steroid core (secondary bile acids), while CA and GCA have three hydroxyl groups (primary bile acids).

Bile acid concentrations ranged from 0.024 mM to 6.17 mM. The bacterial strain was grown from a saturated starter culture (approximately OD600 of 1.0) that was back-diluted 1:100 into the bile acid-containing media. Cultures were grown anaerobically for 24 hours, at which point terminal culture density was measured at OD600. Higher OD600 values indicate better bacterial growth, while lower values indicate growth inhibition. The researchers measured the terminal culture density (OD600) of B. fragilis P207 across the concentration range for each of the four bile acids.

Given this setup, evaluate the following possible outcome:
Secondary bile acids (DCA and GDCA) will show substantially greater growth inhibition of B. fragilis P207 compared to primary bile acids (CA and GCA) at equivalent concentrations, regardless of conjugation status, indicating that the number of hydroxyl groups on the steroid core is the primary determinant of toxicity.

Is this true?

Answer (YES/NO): NO